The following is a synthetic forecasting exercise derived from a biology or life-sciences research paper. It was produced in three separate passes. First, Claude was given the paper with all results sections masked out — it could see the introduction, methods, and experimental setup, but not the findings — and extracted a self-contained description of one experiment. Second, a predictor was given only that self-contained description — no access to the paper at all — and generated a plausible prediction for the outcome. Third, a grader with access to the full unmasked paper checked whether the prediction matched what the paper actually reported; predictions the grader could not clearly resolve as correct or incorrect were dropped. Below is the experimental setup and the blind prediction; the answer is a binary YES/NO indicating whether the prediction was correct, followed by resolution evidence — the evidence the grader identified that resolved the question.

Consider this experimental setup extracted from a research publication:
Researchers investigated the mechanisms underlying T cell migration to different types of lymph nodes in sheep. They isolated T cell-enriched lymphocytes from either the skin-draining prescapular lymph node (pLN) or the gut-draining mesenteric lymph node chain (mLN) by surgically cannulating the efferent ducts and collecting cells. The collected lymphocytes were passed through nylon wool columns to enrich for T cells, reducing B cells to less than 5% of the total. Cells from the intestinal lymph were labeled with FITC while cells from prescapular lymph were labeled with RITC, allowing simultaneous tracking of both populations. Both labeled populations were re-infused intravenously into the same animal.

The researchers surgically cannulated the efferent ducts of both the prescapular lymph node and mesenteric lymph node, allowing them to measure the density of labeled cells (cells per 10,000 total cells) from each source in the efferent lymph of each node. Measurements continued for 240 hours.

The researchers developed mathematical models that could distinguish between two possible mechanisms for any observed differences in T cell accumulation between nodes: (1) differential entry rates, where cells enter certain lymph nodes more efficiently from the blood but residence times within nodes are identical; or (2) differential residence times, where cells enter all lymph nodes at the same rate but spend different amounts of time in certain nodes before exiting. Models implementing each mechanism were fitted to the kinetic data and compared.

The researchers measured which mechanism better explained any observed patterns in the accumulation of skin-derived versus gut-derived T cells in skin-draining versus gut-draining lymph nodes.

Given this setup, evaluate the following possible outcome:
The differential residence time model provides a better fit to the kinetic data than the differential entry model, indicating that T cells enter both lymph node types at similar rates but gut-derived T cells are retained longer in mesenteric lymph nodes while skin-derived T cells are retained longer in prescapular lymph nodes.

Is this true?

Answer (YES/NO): NO